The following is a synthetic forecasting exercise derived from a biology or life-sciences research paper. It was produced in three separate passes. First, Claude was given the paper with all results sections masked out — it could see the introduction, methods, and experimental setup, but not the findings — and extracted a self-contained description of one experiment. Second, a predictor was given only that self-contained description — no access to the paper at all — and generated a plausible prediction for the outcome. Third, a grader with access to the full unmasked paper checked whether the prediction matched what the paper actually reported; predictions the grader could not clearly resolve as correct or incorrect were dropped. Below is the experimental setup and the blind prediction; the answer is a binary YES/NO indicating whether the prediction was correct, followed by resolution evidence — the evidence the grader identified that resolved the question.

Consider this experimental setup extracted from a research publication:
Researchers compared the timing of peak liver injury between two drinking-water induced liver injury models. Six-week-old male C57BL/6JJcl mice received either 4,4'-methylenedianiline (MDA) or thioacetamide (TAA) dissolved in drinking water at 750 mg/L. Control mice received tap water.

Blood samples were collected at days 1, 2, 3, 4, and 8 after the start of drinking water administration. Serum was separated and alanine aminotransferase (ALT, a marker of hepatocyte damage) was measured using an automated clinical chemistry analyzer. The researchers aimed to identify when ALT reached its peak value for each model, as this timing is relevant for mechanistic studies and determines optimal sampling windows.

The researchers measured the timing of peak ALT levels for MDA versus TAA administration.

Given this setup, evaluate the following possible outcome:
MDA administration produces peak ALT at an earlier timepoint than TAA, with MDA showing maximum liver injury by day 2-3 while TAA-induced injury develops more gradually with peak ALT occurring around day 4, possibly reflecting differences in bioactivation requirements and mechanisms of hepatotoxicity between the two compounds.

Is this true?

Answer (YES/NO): NO